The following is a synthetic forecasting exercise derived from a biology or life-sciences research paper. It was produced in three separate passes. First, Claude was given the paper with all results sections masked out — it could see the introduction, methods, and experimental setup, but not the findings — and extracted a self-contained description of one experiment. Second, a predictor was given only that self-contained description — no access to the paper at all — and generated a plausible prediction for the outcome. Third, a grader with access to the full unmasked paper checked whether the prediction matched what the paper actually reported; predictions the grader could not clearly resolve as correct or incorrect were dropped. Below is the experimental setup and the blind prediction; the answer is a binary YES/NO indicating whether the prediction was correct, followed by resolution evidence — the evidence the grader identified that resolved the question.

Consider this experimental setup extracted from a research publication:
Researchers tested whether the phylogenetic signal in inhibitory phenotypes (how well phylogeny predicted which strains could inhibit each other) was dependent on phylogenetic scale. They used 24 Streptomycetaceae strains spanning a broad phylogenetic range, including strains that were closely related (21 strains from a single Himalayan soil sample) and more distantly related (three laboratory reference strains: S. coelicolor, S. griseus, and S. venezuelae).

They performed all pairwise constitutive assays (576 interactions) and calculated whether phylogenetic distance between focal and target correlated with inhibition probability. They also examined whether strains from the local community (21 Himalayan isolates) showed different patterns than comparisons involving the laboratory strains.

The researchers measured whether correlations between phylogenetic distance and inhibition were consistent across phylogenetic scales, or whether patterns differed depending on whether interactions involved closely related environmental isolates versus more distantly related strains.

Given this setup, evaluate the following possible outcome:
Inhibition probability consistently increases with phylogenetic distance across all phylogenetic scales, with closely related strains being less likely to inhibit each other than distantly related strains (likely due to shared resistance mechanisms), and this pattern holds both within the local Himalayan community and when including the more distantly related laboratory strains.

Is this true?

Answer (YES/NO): NO